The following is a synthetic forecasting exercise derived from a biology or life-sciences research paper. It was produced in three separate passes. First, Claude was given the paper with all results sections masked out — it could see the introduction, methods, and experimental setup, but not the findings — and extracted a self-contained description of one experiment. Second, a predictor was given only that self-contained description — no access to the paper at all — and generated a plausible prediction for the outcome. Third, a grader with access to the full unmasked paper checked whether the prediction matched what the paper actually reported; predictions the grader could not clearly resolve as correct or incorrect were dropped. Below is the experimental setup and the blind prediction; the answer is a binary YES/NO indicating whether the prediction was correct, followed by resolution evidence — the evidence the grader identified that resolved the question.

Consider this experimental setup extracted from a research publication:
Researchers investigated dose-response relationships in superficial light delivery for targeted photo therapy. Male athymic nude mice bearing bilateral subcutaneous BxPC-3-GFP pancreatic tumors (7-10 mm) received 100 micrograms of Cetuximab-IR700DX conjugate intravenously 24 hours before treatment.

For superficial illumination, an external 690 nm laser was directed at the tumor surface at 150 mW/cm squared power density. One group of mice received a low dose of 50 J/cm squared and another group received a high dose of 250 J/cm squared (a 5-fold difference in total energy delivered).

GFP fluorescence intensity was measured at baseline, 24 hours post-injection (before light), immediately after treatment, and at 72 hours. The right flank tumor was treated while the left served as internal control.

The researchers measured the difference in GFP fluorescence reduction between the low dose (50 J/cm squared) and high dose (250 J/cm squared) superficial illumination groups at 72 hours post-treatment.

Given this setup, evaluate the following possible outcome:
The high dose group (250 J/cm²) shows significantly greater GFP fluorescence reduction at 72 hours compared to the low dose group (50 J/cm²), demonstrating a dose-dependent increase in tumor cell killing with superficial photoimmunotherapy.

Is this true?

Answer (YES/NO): NO